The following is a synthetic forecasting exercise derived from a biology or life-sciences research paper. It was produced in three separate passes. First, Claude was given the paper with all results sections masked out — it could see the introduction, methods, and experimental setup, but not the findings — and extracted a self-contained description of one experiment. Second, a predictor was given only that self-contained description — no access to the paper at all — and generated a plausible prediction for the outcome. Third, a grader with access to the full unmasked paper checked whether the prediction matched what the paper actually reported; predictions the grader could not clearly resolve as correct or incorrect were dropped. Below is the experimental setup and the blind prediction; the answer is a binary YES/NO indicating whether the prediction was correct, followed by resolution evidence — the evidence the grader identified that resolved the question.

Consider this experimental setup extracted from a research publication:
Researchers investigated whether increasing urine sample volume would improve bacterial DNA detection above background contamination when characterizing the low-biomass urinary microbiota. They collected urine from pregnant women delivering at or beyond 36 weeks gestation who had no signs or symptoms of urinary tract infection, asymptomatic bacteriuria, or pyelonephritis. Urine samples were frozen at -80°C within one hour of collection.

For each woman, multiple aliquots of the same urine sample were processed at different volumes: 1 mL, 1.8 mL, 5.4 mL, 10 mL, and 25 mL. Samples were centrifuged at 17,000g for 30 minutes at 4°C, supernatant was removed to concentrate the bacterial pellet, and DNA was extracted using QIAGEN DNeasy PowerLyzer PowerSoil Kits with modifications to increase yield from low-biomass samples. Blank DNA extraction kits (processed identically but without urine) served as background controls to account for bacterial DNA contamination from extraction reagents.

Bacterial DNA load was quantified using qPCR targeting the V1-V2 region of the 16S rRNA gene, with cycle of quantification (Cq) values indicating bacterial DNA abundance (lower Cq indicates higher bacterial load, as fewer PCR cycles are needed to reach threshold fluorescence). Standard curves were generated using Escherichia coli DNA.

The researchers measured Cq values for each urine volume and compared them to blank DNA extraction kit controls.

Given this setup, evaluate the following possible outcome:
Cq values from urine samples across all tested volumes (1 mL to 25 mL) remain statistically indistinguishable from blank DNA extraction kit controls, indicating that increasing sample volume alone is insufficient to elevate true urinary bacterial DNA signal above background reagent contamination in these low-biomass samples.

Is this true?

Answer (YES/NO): NO